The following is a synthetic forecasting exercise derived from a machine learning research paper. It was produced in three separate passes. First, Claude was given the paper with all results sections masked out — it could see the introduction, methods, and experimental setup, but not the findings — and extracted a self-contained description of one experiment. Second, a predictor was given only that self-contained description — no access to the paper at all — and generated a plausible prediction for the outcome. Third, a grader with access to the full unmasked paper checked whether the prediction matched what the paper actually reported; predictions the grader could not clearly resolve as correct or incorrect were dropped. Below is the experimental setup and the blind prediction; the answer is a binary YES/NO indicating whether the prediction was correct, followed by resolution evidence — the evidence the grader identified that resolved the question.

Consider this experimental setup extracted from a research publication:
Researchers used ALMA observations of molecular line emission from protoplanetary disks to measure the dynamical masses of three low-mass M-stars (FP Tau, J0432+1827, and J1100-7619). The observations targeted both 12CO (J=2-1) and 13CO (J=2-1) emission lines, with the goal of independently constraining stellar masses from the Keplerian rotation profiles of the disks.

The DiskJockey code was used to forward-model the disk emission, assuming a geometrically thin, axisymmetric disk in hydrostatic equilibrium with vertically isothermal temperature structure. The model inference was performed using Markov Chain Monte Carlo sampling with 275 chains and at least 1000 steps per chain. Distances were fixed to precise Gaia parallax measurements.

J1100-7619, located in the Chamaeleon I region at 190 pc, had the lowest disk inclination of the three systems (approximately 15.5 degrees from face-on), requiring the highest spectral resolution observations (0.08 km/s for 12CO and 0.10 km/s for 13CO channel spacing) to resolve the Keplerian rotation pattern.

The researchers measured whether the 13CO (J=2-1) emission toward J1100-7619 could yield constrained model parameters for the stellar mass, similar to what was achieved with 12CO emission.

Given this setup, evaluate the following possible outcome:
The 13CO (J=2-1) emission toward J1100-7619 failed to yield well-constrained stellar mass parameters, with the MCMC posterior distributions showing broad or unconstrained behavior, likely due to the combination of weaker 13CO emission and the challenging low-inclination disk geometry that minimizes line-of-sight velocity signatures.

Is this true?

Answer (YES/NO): NO